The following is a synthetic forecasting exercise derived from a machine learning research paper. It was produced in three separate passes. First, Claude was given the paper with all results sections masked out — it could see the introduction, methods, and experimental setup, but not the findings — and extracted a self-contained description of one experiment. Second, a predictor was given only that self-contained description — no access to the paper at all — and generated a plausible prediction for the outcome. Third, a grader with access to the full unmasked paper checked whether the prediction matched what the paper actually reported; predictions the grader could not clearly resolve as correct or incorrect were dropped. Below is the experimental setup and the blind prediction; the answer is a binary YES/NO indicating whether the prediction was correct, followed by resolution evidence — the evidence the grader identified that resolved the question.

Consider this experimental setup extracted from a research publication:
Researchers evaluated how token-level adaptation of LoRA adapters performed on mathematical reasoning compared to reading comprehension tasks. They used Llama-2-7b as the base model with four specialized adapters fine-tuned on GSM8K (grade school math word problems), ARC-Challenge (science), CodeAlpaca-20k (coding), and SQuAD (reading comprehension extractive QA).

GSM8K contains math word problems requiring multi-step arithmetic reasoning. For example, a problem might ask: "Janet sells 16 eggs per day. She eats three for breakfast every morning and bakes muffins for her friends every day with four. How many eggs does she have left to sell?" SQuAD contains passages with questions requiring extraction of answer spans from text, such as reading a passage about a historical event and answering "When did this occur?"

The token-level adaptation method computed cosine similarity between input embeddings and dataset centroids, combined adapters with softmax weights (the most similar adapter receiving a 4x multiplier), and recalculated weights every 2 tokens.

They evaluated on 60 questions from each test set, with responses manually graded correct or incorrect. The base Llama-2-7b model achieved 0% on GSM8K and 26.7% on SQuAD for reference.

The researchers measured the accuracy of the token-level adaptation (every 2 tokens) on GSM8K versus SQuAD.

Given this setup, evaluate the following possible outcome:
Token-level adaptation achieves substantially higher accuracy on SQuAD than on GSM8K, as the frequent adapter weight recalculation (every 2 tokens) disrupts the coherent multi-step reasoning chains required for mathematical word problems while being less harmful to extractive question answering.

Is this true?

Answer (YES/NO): YES